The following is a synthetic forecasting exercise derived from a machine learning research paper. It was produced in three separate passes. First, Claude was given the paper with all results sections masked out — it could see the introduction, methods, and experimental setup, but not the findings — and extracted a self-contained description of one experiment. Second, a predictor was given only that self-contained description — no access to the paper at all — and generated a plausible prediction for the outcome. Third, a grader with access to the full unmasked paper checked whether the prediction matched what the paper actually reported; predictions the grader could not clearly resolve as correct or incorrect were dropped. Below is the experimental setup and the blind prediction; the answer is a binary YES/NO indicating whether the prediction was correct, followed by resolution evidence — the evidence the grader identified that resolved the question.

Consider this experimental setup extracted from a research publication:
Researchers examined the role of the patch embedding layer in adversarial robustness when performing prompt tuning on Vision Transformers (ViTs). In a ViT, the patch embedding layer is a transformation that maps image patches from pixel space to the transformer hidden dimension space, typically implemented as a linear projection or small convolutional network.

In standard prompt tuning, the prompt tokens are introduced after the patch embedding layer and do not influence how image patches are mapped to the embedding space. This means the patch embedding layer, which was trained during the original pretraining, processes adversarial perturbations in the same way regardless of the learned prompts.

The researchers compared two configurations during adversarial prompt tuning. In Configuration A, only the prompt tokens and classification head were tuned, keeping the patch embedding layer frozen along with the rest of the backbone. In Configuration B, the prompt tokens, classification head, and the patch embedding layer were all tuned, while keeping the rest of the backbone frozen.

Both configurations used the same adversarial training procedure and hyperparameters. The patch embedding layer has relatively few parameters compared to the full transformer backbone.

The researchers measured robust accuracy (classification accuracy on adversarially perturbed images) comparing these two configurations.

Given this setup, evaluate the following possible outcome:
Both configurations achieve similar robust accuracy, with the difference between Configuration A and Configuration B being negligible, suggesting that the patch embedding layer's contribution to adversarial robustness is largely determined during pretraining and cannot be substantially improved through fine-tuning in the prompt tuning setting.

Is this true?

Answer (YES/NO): NO